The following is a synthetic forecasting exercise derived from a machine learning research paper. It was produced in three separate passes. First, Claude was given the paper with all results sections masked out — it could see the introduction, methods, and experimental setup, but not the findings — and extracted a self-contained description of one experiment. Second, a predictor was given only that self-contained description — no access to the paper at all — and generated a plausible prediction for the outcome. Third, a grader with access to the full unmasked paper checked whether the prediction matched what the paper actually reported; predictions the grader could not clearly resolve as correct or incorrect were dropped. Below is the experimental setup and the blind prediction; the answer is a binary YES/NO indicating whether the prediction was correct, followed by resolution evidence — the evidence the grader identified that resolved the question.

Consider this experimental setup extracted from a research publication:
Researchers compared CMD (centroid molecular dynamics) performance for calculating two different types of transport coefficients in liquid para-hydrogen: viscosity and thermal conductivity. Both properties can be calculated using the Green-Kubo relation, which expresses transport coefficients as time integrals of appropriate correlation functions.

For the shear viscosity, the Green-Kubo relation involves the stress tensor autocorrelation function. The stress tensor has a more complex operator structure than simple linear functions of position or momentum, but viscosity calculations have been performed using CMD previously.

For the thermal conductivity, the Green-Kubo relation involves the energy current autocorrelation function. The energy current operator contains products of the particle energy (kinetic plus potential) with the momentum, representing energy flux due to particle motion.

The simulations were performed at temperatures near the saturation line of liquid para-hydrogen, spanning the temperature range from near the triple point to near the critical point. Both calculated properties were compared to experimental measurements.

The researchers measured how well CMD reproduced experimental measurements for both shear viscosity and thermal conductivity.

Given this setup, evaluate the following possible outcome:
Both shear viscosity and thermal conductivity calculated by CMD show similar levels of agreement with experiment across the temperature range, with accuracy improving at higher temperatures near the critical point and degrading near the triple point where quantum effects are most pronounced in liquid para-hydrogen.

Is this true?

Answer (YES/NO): NO